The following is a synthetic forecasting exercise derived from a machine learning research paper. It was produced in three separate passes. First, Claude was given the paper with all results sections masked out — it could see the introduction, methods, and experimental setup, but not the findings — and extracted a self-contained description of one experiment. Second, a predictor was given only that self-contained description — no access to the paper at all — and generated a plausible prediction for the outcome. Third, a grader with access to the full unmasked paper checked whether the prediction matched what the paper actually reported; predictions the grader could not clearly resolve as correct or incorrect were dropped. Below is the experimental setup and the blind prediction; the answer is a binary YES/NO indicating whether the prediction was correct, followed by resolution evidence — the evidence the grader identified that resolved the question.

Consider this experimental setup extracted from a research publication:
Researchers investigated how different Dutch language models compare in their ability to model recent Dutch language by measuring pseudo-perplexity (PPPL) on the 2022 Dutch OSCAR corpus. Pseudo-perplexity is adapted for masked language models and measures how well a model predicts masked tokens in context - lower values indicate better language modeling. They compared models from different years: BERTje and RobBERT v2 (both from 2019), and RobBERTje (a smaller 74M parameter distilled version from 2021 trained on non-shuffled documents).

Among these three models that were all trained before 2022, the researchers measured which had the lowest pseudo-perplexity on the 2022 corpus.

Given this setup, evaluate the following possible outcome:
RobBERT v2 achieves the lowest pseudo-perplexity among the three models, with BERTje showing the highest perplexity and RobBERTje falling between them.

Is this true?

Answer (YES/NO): YES